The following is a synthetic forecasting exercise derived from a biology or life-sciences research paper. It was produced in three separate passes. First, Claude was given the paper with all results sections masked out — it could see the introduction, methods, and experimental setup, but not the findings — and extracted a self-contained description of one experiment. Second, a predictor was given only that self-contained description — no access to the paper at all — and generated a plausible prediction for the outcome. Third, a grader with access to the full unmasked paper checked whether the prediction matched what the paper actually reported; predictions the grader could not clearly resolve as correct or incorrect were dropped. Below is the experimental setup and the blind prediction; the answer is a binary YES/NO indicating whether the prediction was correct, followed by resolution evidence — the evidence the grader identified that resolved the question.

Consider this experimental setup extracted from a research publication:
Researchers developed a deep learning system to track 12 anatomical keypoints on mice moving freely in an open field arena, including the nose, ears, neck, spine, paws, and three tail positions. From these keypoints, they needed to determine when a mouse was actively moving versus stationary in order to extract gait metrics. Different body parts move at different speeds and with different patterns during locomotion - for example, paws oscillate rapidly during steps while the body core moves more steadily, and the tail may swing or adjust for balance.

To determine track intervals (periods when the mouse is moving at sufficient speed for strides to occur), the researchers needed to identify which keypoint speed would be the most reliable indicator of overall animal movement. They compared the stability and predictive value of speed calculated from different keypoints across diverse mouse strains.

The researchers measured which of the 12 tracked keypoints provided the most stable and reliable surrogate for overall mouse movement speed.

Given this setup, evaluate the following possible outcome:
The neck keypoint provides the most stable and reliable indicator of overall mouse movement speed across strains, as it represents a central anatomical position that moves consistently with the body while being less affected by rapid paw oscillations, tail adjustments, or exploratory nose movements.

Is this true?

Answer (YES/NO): NO